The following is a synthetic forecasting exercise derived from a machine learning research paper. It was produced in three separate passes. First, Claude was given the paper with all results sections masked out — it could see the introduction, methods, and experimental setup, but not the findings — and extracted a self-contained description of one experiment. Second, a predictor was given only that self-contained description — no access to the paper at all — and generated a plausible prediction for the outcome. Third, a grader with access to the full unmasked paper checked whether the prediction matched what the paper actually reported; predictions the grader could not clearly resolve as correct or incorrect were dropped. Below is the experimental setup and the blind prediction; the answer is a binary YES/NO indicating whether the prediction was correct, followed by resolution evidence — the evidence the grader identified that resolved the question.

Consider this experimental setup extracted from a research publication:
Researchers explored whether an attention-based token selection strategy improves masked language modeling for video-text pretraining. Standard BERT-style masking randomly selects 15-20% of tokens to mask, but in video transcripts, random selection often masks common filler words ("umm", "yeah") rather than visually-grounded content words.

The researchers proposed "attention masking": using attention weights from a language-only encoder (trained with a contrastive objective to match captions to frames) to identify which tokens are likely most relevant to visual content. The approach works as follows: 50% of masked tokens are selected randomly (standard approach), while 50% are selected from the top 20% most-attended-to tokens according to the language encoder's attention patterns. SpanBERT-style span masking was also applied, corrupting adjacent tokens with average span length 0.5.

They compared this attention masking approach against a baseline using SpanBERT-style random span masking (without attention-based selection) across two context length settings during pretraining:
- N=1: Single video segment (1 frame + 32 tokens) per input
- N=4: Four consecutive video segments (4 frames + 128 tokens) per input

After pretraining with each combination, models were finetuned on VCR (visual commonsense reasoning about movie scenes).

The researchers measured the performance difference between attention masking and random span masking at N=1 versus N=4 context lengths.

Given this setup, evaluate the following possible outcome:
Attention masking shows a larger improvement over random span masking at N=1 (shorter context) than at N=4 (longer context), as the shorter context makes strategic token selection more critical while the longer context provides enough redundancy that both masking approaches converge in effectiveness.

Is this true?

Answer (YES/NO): NO